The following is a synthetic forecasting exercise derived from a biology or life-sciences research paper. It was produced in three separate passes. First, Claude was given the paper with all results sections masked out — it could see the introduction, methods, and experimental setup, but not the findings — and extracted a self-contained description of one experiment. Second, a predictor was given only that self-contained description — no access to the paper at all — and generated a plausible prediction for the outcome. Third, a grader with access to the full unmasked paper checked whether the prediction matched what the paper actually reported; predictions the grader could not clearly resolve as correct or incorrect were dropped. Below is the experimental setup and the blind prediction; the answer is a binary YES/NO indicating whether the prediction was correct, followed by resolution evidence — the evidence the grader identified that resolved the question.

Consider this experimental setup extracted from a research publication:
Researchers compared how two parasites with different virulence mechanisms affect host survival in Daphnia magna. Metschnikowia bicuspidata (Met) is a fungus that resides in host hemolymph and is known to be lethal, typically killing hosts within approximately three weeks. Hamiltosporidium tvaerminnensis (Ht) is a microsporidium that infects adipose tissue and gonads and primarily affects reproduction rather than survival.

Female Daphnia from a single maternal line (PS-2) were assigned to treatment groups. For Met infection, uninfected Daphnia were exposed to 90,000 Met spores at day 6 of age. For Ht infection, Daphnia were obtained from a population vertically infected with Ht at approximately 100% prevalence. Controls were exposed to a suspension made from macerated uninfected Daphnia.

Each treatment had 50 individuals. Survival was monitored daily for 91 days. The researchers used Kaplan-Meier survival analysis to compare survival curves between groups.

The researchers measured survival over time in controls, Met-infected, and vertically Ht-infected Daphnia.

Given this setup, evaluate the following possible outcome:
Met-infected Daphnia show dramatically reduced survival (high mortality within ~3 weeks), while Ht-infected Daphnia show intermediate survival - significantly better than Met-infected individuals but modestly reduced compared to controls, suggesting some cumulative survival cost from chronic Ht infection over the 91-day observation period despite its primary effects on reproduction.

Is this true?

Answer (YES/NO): YES